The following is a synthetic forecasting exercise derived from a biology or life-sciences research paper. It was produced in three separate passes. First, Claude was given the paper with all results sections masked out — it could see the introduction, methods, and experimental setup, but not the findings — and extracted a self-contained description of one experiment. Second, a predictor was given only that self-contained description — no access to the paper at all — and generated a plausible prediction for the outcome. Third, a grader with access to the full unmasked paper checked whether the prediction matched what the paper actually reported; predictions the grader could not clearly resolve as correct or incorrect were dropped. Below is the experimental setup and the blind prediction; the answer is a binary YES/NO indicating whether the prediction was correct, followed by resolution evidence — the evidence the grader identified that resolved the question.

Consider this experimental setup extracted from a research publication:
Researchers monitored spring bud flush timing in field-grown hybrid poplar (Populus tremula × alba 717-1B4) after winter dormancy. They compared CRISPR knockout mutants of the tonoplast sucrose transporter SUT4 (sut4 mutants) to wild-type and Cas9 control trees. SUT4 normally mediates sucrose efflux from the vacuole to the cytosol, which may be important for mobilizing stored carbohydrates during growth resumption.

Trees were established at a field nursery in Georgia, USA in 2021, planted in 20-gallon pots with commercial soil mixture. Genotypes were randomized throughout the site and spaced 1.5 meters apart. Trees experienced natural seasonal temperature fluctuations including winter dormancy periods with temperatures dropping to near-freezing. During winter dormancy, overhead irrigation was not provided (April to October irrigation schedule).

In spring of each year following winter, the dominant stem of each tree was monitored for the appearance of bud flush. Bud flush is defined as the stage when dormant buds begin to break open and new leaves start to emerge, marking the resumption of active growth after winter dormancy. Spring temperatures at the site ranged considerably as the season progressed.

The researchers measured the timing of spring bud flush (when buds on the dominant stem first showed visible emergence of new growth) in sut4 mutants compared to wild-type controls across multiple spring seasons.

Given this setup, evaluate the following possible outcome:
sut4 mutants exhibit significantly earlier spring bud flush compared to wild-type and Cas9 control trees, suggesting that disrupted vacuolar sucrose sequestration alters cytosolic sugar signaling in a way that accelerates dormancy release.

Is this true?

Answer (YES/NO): NO